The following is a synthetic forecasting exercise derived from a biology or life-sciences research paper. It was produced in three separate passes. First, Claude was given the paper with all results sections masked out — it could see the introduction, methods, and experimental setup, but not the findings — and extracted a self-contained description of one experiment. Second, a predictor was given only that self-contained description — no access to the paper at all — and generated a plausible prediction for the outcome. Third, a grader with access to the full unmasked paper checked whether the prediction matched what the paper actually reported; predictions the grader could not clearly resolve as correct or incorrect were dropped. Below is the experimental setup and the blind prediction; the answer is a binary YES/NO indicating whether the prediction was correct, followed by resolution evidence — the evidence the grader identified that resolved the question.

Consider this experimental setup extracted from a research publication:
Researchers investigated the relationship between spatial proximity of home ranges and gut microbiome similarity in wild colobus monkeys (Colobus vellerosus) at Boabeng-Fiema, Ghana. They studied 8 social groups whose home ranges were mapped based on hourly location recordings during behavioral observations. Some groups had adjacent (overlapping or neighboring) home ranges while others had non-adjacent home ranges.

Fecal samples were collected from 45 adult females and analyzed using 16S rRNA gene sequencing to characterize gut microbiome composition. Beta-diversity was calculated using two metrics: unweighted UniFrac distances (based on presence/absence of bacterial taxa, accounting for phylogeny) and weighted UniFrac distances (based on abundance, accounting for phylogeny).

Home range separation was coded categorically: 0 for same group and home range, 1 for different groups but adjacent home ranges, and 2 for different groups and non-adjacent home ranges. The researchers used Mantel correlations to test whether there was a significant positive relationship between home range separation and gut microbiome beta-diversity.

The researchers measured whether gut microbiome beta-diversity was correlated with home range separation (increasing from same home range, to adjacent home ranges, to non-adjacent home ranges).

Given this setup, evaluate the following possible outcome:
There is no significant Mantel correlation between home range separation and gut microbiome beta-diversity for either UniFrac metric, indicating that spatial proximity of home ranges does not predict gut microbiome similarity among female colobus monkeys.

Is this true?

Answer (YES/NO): NO